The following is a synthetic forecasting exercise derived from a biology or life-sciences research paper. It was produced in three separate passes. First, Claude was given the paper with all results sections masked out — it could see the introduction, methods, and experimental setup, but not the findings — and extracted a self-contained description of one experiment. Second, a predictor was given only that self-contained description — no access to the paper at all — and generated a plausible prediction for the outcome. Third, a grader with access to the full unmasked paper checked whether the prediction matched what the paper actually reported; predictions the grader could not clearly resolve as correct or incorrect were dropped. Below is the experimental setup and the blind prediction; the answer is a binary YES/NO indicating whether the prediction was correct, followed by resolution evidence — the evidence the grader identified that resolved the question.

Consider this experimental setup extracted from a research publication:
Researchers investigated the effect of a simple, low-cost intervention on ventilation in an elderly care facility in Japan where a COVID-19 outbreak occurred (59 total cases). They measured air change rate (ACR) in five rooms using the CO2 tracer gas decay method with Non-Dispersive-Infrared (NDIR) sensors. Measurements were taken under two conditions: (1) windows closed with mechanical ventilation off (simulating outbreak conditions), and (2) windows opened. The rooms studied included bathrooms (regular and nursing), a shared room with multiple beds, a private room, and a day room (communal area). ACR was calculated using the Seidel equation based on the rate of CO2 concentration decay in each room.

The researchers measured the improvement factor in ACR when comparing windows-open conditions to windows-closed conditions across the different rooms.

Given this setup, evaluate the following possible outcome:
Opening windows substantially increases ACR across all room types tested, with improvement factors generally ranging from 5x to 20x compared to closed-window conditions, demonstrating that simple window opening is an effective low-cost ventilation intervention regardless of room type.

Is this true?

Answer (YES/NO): NO